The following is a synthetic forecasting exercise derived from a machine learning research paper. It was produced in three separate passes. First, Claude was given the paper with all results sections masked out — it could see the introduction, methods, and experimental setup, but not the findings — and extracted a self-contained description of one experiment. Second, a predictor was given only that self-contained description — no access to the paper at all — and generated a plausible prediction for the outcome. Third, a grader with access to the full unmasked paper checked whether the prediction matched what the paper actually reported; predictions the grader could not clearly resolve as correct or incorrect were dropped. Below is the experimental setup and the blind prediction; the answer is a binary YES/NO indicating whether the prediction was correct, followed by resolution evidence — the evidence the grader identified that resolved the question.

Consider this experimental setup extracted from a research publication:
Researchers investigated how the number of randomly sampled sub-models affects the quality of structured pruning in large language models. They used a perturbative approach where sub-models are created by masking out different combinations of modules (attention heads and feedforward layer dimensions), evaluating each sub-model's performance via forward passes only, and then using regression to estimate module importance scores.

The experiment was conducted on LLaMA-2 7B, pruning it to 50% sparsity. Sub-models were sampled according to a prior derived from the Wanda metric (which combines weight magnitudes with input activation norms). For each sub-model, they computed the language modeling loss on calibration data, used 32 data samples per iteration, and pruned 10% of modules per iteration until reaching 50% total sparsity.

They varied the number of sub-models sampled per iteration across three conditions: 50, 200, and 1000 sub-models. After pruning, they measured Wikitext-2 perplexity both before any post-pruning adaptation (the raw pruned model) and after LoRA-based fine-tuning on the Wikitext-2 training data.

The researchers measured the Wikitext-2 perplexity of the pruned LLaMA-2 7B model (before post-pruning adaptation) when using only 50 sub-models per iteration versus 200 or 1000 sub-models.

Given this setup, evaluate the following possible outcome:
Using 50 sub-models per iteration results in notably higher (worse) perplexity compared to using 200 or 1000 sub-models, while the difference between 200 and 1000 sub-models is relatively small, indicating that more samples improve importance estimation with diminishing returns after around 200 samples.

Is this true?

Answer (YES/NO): NO